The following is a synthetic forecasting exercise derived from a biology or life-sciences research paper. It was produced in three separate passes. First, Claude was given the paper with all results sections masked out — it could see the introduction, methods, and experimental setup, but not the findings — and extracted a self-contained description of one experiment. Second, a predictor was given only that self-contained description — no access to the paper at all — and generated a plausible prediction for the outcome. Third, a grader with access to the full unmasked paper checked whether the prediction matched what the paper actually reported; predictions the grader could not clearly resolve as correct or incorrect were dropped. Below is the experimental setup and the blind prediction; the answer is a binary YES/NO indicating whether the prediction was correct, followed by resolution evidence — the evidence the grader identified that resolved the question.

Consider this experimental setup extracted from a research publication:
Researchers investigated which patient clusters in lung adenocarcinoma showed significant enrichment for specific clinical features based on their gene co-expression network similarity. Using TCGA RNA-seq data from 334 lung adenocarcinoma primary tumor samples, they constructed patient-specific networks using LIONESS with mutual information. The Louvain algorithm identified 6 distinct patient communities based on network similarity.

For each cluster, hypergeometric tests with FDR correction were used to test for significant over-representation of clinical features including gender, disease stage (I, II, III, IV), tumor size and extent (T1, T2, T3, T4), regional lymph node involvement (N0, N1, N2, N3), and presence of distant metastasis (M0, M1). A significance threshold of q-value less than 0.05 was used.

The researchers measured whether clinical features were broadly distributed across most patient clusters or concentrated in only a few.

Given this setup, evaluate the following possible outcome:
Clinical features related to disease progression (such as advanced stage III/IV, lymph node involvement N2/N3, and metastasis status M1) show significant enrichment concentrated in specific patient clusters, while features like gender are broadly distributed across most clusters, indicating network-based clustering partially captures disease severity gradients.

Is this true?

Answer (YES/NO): NO